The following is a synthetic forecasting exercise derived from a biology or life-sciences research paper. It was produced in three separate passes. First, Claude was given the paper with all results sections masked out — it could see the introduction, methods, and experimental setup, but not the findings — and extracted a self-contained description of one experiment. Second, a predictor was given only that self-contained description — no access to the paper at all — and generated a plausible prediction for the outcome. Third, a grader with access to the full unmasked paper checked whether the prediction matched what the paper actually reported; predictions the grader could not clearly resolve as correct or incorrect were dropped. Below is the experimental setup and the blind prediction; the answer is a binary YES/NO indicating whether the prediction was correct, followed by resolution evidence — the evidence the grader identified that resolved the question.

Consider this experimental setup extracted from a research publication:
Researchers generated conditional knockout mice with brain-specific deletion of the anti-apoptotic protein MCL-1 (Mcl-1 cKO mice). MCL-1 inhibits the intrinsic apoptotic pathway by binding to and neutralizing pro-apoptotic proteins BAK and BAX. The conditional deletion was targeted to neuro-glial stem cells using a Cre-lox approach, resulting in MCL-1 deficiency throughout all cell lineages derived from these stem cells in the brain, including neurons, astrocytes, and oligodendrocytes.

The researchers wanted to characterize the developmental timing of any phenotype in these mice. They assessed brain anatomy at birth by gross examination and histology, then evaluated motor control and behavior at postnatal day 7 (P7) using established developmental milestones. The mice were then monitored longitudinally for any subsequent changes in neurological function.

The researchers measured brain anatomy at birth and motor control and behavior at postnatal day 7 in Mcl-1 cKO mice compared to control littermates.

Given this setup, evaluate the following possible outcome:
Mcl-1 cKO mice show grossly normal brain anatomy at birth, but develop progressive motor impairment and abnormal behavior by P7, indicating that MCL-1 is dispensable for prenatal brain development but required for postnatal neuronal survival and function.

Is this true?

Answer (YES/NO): NO